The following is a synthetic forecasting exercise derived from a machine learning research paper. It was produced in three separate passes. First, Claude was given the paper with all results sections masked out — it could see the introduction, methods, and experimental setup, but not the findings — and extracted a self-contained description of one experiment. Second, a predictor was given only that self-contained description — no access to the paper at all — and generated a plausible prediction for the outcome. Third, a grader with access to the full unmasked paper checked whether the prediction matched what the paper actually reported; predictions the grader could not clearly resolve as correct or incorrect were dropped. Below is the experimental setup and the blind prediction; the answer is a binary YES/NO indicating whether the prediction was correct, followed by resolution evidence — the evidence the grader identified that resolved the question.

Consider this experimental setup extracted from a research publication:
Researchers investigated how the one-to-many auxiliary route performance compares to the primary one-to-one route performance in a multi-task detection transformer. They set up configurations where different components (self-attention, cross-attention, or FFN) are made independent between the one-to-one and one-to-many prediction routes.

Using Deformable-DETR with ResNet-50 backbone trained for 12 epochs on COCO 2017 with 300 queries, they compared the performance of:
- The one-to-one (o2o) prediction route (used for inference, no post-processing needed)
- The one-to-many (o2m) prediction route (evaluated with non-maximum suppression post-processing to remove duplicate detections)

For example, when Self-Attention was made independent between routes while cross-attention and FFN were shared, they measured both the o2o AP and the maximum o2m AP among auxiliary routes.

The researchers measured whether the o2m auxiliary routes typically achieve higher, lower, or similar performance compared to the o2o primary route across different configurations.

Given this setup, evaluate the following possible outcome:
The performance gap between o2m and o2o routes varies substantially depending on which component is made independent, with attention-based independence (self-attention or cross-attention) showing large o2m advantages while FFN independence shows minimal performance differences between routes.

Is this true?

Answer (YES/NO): NO